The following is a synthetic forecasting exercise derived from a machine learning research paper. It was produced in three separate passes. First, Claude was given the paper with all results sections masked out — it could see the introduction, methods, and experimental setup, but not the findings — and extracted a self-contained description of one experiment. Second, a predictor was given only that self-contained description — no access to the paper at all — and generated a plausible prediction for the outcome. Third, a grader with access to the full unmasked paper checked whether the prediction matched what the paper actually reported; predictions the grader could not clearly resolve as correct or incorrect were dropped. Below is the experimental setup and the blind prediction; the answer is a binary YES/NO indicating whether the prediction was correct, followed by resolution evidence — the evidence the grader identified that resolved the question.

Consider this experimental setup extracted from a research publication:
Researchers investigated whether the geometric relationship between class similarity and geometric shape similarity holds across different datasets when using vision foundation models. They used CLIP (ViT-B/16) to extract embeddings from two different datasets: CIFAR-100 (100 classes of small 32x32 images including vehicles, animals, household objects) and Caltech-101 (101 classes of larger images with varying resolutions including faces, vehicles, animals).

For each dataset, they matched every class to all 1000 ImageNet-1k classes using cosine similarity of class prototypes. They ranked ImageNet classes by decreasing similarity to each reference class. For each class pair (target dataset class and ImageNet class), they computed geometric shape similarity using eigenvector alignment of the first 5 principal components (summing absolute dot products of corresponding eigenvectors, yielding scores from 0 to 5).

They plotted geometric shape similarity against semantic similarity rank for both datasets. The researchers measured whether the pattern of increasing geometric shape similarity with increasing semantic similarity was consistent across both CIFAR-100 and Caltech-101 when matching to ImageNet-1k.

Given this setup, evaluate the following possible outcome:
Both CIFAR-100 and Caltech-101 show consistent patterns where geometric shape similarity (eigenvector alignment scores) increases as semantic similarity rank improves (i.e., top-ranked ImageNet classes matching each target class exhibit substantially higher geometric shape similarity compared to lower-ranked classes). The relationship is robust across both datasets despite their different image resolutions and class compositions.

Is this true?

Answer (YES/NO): YES